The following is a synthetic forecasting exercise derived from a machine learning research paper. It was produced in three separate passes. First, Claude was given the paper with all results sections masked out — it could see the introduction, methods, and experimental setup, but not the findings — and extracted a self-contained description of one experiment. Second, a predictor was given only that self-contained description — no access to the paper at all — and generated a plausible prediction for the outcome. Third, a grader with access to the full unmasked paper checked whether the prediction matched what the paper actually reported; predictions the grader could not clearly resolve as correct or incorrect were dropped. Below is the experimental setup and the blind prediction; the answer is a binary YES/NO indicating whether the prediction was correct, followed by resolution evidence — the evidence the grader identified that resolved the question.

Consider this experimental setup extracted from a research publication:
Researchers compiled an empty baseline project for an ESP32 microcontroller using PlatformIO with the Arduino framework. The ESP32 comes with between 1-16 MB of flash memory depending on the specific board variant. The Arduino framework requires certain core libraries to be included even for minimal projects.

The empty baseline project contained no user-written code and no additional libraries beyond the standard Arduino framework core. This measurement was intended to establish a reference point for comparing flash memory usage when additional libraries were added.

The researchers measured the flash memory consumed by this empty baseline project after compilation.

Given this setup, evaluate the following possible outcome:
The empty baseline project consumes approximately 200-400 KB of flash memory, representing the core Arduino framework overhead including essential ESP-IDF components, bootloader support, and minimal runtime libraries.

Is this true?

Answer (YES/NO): YES